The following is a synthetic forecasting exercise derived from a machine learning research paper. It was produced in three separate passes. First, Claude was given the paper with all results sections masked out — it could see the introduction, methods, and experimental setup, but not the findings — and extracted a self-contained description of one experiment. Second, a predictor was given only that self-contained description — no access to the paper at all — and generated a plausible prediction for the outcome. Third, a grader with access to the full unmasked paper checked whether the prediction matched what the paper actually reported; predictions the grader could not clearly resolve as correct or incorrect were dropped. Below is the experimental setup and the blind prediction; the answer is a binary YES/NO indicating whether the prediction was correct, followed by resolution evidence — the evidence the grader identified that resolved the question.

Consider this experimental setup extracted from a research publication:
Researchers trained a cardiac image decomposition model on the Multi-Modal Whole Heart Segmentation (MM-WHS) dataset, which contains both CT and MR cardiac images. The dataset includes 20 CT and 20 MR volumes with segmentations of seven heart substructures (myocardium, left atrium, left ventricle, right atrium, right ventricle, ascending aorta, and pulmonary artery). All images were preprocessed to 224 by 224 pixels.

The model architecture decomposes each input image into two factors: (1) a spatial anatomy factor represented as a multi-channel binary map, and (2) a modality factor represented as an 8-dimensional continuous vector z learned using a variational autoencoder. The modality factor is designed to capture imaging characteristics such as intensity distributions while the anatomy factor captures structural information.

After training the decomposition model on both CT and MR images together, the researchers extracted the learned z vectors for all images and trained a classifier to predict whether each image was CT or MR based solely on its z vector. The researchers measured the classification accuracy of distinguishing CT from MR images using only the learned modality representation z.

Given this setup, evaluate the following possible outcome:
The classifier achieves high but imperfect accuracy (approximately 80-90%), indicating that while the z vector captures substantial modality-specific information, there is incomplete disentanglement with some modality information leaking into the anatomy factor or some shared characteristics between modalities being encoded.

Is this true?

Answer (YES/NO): NO